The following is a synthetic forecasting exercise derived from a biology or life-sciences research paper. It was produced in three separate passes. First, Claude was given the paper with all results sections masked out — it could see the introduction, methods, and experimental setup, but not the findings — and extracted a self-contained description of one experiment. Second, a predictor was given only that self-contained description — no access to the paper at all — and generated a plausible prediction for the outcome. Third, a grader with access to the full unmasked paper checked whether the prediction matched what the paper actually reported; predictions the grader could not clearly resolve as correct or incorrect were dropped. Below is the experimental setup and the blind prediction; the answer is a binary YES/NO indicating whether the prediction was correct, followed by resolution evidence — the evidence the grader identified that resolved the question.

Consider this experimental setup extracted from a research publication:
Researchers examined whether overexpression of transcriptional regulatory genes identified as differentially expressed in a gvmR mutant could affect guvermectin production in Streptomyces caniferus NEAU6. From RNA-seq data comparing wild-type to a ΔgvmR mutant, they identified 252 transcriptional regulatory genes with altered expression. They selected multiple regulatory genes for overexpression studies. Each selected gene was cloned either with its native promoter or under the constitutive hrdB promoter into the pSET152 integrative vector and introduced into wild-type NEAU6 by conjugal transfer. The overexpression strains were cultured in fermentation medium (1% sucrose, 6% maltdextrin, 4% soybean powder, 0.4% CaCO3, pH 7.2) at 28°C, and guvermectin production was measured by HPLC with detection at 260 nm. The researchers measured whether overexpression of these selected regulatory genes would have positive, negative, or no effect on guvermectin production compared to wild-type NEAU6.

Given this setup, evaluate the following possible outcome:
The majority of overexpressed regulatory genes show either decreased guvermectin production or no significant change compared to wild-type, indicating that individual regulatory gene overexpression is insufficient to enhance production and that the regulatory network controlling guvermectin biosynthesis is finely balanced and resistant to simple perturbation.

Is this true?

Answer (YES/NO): NO